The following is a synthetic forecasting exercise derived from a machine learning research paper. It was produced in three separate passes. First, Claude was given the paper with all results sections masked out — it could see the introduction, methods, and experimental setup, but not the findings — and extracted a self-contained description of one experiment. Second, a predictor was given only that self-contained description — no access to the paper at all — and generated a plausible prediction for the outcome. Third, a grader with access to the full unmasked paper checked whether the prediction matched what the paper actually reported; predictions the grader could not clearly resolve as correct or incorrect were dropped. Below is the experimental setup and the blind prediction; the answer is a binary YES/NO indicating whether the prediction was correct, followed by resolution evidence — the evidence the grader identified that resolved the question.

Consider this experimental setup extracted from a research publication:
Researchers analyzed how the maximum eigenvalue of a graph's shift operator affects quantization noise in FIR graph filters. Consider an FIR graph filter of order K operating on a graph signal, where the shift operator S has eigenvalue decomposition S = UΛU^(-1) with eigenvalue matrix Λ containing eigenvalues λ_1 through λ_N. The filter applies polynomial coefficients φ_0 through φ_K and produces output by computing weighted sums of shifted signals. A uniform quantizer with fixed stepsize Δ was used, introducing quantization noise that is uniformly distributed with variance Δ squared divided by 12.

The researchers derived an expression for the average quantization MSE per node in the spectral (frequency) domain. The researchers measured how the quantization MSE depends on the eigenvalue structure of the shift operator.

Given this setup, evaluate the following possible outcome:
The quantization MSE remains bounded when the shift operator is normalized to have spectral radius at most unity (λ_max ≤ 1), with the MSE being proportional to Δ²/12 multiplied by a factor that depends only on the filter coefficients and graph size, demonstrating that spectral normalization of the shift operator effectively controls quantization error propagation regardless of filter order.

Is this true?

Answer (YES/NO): NO